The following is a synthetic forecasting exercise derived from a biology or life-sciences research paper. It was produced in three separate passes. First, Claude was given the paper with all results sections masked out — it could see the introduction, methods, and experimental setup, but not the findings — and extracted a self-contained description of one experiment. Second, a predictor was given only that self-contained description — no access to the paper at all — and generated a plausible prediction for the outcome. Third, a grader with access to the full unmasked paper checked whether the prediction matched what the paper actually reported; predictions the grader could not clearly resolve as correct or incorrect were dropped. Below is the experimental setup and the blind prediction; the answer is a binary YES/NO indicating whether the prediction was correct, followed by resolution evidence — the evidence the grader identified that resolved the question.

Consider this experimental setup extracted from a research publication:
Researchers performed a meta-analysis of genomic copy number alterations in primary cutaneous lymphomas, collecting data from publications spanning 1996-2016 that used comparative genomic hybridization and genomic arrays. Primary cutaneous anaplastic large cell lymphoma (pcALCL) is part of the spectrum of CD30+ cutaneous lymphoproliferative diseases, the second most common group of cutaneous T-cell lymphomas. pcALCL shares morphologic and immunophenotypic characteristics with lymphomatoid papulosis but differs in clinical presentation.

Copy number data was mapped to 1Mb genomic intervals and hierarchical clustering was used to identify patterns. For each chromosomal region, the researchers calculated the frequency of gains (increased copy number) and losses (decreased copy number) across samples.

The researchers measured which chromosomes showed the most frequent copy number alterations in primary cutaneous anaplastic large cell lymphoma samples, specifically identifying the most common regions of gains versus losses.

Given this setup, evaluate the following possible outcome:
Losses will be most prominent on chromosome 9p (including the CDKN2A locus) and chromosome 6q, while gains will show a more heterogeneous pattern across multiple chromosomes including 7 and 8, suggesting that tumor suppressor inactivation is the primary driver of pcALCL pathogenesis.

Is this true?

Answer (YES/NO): NO